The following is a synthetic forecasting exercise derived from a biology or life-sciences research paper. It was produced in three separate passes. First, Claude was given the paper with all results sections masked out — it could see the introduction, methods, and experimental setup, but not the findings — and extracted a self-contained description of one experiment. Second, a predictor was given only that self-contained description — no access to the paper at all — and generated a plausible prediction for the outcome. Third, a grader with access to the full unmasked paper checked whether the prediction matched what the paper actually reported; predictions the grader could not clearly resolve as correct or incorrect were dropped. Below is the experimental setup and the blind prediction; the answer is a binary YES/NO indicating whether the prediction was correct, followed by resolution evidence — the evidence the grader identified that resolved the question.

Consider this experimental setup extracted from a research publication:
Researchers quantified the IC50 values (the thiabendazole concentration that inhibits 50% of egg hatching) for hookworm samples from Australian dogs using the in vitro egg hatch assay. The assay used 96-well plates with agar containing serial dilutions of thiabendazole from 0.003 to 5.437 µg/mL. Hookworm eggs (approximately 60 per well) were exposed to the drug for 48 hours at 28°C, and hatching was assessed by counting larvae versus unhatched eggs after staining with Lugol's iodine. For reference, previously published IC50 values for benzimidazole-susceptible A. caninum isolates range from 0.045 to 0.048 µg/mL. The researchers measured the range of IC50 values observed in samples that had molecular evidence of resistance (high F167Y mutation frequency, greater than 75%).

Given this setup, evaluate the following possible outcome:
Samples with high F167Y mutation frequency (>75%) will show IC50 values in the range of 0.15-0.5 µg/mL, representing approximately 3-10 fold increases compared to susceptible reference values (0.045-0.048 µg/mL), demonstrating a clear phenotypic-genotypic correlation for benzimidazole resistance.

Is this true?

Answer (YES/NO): YES